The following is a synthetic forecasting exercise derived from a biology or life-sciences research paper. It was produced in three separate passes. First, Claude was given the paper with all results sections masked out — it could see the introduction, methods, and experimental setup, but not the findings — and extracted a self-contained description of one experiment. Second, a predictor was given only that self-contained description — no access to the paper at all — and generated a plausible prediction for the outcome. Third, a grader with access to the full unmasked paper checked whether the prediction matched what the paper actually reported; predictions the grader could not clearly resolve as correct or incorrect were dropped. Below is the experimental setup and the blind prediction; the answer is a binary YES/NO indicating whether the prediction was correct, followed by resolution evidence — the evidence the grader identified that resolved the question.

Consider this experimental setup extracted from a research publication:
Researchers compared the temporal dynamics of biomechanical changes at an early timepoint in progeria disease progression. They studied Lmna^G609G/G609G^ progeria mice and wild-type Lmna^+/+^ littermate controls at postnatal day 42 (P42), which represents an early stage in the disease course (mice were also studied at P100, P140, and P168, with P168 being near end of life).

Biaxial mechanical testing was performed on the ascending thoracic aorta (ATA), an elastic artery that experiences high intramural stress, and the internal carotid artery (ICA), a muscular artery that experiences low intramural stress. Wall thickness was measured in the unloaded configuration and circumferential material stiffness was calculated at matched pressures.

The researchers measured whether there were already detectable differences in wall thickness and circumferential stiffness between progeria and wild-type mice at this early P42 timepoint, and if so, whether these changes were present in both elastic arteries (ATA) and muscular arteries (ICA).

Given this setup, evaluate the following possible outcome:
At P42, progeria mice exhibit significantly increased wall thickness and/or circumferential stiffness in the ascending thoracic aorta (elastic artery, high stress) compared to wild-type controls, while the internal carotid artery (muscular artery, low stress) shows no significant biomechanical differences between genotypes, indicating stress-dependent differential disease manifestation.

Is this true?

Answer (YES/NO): NO